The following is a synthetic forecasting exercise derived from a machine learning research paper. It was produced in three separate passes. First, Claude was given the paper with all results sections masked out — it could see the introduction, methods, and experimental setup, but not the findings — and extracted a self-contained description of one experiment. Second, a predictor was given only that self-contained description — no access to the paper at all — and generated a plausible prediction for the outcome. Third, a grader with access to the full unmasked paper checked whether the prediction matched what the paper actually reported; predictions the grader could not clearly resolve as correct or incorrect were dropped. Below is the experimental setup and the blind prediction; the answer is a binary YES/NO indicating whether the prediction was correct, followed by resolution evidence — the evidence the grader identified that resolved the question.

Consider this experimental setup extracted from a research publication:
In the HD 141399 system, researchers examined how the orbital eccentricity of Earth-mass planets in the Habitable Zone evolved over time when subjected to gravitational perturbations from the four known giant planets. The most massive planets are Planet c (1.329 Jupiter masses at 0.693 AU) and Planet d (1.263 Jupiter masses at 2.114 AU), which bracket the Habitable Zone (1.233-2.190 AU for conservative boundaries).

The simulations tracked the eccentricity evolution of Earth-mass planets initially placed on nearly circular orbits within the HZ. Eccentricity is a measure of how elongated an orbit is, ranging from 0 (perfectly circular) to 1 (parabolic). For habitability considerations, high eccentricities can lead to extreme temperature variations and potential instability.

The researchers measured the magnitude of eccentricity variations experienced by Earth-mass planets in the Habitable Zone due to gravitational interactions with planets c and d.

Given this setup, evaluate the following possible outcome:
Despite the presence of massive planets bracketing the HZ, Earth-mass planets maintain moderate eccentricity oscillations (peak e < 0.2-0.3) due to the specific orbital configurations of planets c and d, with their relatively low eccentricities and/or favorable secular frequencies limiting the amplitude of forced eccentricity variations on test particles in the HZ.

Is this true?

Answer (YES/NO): YES